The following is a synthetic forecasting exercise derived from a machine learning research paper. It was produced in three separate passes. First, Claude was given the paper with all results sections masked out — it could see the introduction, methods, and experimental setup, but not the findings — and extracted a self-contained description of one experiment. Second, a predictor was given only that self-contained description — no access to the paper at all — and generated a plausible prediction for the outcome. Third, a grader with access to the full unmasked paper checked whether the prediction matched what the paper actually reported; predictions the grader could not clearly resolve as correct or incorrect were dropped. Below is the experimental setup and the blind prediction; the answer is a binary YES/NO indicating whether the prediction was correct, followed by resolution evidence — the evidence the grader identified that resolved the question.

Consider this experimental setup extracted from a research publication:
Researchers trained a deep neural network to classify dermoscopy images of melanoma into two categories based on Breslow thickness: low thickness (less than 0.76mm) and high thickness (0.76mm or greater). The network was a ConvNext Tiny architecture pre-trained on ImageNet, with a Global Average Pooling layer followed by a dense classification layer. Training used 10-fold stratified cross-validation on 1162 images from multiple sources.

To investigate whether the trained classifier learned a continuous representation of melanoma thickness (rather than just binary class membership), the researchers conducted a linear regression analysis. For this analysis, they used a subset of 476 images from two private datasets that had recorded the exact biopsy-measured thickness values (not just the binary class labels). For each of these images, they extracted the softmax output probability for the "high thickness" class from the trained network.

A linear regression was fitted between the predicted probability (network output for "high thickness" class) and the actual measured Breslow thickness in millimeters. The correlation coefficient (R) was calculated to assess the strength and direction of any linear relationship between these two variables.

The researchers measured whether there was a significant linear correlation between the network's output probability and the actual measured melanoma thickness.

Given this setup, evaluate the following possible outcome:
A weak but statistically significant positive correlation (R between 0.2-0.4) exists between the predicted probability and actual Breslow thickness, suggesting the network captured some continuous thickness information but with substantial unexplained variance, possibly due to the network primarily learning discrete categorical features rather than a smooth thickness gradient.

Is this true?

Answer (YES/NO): NO